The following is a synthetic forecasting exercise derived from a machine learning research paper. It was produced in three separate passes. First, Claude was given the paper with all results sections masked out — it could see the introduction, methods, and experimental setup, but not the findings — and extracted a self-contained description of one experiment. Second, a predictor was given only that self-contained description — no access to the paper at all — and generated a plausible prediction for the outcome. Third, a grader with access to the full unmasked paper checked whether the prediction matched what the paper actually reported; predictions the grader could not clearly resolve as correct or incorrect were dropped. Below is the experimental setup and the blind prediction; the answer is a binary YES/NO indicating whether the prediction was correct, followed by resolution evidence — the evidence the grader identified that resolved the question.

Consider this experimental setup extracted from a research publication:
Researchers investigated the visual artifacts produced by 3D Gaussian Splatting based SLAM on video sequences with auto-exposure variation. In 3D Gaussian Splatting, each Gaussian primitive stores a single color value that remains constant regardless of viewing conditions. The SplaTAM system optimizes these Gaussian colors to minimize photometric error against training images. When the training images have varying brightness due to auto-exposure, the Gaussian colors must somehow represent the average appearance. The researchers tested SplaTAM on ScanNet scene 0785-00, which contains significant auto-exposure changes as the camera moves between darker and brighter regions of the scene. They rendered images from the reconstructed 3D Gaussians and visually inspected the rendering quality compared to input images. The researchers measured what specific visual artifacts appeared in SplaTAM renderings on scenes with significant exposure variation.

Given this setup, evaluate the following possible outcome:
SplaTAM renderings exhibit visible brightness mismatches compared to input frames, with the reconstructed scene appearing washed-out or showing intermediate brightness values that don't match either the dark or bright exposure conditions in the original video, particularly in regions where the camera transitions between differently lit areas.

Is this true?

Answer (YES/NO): NO